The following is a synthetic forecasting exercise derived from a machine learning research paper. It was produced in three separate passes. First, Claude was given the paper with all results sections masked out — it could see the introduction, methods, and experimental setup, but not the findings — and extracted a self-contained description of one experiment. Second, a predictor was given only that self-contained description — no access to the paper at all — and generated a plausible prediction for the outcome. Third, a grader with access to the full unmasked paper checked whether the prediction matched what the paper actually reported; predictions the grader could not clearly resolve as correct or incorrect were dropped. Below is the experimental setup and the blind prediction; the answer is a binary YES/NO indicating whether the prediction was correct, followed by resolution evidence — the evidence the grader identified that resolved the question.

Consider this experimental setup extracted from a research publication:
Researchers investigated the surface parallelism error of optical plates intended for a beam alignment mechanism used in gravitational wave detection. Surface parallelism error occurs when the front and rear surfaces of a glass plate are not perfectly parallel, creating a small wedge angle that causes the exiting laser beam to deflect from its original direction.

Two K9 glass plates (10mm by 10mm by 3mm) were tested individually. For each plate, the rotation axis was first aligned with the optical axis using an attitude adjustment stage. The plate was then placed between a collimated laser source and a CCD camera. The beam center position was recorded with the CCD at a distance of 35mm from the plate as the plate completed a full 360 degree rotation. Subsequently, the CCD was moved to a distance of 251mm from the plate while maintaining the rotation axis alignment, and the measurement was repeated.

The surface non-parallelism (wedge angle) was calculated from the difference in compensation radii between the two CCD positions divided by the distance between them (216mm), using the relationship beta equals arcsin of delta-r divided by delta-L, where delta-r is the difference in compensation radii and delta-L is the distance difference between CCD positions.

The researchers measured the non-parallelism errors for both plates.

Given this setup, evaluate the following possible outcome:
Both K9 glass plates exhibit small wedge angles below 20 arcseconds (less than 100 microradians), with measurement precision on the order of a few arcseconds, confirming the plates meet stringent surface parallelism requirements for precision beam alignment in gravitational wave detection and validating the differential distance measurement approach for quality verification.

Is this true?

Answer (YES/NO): NO